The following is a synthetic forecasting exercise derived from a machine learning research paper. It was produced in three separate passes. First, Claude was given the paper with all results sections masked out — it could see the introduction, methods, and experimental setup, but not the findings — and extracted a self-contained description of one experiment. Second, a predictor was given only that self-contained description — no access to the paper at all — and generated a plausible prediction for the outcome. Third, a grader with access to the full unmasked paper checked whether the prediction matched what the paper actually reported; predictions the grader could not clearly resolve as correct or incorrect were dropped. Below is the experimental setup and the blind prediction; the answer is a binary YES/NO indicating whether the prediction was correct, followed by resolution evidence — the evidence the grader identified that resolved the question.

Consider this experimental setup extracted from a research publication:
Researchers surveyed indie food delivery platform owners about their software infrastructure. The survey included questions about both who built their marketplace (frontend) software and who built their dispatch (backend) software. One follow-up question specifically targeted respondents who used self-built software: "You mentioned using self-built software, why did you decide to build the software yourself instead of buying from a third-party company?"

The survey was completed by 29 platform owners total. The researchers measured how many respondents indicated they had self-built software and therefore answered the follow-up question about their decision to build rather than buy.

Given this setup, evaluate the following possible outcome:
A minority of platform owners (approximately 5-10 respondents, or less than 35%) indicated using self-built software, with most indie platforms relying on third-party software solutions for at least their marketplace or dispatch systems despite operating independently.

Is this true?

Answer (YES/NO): NO